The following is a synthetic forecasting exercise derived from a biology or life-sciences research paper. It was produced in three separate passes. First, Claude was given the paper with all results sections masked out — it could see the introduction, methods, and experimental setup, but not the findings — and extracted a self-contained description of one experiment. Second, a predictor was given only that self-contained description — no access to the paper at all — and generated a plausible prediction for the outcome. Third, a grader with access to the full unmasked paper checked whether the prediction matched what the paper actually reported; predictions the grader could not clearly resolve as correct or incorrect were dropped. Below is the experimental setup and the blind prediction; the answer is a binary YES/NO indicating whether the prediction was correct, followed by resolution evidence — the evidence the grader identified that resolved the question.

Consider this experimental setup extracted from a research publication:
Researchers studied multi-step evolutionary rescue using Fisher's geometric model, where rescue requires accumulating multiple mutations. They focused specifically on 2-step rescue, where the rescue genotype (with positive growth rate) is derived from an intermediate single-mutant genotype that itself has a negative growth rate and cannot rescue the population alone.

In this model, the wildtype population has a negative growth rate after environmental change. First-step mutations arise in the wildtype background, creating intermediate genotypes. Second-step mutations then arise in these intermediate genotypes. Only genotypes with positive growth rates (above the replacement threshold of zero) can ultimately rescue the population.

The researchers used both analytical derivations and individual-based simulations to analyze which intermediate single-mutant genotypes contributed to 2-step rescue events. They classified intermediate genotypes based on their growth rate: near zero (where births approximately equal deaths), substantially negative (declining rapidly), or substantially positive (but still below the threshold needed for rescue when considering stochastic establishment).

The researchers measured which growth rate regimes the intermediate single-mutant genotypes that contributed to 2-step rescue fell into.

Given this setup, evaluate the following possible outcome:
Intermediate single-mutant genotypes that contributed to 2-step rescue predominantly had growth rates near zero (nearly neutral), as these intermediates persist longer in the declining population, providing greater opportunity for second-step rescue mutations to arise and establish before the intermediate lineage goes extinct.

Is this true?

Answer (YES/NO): NO